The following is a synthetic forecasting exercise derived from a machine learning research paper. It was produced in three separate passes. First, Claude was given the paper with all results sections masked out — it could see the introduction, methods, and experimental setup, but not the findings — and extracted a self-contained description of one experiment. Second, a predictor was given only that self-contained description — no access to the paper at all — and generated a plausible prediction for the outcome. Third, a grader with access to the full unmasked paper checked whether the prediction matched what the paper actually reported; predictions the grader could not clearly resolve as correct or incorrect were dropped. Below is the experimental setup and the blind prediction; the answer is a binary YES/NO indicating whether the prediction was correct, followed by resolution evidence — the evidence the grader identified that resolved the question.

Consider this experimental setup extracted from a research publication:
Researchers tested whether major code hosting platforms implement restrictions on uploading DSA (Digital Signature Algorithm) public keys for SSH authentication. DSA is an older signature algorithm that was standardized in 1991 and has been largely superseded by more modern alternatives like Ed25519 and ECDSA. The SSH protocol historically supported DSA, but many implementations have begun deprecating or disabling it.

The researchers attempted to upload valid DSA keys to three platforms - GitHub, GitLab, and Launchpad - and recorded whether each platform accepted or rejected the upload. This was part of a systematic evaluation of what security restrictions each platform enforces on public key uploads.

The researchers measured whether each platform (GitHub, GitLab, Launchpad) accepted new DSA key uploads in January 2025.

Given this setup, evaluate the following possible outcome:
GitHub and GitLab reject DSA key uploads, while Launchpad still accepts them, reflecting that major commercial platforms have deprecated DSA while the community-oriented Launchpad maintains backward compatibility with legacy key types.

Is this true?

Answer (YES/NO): YES